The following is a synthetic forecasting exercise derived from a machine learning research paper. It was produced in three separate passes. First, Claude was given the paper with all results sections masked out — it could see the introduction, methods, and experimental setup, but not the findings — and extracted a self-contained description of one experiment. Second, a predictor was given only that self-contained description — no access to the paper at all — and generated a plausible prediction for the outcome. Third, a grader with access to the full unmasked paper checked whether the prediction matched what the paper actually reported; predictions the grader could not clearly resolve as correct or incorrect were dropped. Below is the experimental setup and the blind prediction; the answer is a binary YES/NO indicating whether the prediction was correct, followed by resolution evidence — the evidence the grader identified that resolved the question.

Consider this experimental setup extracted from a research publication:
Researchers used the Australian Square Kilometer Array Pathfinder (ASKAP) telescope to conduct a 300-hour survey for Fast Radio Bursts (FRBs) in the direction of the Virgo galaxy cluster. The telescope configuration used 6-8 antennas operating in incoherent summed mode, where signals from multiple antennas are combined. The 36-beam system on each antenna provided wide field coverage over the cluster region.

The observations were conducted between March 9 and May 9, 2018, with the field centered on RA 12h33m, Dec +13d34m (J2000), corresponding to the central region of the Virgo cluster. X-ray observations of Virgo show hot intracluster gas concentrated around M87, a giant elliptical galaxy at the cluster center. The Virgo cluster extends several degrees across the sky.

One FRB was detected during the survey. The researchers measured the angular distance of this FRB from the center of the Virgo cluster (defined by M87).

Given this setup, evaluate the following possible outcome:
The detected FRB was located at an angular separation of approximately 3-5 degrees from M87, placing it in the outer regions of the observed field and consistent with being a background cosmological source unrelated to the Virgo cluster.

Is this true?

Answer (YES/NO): NO